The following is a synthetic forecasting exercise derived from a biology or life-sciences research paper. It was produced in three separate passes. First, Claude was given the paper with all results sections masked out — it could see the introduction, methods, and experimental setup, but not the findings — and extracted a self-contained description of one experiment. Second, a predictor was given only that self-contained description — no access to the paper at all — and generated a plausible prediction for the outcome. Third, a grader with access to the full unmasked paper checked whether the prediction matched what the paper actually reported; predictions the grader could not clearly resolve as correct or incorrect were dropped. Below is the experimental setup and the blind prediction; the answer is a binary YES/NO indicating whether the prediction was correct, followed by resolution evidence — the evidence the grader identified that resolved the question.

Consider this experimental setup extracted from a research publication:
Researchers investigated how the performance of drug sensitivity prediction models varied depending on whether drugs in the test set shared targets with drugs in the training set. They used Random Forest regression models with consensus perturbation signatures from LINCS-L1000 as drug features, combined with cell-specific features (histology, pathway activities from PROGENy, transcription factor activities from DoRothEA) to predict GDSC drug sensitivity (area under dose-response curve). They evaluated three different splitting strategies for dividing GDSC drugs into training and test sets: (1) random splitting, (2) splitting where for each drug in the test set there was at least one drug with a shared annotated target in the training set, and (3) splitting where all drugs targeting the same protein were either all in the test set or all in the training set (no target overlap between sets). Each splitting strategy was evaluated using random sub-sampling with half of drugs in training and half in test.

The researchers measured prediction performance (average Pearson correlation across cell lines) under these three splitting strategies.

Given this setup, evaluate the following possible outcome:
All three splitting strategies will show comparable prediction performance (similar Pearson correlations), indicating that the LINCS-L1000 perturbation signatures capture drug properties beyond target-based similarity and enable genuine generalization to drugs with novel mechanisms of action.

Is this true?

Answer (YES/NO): YES